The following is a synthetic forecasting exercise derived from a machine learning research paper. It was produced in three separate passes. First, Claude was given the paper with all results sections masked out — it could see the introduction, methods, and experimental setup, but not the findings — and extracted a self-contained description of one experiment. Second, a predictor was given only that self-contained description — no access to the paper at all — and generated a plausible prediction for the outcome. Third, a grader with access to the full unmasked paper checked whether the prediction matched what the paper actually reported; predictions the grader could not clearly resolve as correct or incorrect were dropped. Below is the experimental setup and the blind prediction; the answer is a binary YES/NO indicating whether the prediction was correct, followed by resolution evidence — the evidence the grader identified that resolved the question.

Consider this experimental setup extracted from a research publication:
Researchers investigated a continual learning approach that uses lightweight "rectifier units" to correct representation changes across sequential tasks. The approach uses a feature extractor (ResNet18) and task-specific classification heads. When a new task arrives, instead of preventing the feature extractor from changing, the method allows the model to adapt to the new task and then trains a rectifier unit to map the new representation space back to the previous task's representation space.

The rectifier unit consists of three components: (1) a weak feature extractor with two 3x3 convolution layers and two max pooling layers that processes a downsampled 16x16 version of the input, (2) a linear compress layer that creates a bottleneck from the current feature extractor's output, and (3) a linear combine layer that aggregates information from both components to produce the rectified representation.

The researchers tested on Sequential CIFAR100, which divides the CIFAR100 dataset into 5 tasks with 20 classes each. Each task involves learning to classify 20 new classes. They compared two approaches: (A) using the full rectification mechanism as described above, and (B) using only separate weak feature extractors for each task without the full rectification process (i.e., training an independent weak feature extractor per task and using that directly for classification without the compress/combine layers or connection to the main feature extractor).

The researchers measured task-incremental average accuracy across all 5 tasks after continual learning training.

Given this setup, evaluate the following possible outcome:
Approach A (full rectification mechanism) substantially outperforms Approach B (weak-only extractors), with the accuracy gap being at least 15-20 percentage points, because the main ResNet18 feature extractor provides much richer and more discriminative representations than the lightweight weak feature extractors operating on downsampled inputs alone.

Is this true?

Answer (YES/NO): YES